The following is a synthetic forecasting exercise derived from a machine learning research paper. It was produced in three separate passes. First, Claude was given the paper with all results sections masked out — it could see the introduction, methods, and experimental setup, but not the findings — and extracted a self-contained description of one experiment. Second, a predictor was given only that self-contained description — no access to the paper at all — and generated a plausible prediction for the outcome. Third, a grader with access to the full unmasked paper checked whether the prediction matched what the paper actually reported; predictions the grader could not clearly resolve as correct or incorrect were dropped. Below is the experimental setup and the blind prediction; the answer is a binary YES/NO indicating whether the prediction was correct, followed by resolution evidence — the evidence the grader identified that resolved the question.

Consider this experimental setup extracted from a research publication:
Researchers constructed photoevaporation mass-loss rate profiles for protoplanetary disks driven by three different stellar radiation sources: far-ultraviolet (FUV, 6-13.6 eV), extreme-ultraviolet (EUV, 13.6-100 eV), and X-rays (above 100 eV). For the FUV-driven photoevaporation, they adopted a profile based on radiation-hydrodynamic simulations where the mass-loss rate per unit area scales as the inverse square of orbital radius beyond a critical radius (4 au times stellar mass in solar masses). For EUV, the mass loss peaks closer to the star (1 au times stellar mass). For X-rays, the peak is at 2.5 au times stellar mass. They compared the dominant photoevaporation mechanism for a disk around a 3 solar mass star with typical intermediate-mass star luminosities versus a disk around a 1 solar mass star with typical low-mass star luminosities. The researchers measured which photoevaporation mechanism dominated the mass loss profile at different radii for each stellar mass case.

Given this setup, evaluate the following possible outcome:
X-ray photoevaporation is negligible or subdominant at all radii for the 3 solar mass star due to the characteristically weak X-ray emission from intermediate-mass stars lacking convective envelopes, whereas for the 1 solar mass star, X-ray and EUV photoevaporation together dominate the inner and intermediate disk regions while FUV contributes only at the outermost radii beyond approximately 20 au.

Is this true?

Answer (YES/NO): NO